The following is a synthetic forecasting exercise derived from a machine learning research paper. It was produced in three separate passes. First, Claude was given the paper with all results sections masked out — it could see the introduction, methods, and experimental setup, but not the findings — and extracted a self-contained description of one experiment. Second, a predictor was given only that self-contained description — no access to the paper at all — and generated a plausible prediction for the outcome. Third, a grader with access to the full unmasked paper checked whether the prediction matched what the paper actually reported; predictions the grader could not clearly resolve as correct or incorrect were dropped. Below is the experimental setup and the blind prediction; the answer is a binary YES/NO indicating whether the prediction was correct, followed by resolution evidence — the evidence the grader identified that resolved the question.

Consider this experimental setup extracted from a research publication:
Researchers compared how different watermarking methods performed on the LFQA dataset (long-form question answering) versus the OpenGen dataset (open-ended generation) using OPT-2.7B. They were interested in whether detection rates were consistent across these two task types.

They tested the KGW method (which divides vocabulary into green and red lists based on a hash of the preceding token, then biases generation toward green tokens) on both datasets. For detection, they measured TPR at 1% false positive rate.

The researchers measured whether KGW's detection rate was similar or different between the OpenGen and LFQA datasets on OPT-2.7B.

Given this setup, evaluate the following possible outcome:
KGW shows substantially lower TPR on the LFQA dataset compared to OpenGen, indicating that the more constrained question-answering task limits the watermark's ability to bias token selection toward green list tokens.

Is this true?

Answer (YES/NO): NO